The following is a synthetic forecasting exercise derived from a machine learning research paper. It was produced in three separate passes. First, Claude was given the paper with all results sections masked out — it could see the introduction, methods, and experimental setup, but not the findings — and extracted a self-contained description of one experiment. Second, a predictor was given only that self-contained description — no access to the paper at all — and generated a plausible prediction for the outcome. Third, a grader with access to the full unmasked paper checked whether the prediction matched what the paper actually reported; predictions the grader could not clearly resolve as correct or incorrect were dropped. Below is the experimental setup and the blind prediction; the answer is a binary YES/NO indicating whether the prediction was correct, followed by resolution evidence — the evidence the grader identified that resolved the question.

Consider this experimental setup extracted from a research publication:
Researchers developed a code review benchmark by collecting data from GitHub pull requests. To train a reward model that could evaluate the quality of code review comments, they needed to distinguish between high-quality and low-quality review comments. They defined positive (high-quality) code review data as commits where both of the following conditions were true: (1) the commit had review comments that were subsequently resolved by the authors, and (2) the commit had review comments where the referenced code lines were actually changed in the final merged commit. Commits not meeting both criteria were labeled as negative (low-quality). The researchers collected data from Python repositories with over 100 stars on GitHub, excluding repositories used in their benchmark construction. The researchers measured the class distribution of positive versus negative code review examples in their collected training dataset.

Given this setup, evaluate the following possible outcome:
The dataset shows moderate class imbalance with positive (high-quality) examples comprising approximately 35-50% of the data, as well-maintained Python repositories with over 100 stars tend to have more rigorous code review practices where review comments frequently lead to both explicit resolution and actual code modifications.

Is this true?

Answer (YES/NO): NO